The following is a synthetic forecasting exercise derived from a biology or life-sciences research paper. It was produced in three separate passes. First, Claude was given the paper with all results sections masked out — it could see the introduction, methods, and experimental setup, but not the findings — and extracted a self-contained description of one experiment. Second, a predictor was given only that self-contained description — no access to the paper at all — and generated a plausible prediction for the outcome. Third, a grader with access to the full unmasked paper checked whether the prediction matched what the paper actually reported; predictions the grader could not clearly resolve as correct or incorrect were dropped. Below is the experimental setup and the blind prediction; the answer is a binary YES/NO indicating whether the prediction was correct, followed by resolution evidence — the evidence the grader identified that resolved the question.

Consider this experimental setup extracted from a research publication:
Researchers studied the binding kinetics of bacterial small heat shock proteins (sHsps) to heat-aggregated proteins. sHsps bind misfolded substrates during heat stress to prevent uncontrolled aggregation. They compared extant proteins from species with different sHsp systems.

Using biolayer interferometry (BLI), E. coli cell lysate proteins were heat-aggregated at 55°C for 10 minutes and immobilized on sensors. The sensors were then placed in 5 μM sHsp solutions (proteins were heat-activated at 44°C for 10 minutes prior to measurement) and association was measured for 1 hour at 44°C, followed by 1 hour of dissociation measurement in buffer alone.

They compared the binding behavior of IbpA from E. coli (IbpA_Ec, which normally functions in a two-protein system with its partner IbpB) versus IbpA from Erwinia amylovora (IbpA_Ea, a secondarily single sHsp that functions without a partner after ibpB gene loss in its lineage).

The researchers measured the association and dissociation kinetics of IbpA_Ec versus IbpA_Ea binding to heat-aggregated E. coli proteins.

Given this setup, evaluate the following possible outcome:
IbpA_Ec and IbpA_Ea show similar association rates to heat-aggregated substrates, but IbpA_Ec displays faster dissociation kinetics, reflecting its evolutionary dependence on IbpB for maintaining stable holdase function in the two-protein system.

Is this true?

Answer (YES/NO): NO